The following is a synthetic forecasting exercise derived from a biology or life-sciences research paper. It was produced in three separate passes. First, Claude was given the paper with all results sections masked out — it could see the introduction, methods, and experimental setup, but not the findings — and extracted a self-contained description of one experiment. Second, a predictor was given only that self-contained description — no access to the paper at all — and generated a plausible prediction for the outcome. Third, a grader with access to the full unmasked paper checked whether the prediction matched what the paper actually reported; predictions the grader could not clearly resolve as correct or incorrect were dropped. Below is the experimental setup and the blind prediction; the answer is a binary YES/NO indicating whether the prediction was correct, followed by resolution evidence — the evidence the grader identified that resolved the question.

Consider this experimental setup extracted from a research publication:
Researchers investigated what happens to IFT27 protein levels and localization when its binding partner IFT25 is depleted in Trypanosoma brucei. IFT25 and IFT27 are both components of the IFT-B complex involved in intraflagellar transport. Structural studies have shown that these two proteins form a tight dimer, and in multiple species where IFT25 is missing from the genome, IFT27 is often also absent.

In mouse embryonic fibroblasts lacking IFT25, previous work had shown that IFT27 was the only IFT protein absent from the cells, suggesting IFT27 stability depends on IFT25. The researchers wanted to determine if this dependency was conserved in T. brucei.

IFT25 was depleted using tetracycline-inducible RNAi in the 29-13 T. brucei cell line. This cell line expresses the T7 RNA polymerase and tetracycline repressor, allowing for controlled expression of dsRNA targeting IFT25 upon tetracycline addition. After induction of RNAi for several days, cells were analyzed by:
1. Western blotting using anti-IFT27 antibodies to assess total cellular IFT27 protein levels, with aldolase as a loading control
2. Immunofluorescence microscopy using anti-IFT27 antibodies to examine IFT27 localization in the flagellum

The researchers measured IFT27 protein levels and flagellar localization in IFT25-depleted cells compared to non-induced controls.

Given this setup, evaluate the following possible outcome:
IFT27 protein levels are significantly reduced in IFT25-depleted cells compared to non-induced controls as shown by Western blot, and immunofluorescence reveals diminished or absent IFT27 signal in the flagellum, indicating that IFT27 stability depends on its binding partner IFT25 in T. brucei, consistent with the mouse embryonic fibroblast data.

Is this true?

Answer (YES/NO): NO